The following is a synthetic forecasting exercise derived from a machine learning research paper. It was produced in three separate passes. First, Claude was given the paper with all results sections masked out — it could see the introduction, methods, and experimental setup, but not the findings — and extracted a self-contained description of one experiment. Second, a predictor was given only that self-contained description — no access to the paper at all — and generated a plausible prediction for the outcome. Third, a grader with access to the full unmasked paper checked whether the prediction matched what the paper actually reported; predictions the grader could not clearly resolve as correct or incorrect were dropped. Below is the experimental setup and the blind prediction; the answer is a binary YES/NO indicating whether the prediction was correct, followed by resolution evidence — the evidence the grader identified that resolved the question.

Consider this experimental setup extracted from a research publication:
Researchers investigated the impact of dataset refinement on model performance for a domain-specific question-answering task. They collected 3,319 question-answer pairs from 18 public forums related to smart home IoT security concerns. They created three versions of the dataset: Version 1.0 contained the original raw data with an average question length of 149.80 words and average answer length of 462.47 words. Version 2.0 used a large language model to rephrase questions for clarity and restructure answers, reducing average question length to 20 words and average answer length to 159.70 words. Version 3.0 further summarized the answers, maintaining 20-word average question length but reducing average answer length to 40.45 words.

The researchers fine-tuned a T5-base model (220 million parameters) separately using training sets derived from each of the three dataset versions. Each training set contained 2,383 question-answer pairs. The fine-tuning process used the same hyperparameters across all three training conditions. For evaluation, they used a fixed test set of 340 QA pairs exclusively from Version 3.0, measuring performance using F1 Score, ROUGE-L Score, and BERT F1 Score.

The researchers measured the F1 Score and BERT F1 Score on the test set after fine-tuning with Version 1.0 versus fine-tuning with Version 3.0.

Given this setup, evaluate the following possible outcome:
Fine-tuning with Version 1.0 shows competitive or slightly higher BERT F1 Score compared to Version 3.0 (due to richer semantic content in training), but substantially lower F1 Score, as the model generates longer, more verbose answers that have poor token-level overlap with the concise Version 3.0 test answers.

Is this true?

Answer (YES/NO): NO